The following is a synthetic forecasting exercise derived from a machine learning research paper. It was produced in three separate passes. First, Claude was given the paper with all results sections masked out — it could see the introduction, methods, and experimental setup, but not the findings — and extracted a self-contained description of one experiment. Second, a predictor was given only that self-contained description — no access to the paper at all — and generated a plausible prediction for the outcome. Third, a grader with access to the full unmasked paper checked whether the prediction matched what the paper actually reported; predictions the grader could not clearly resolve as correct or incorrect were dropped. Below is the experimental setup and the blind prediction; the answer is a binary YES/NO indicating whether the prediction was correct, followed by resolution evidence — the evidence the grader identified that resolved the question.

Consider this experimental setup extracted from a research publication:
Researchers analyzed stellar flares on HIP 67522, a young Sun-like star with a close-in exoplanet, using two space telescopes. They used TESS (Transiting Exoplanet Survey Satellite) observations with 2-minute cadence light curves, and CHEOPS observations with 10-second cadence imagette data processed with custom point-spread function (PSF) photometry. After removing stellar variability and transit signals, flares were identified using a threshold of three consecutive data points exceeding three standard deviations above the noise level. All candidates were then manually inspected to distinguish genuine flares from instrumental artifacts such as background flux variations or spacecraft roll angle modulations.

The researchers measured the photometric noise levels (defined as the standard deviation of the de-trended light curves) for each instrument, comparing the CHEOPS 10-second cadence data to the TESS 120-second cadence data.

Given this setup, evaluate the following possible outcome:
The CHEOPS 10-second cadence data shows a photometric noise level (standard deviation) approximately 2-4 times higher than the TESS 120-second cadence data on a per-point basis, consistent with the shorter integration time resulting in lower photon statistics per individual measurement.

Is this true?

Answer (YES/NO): NO